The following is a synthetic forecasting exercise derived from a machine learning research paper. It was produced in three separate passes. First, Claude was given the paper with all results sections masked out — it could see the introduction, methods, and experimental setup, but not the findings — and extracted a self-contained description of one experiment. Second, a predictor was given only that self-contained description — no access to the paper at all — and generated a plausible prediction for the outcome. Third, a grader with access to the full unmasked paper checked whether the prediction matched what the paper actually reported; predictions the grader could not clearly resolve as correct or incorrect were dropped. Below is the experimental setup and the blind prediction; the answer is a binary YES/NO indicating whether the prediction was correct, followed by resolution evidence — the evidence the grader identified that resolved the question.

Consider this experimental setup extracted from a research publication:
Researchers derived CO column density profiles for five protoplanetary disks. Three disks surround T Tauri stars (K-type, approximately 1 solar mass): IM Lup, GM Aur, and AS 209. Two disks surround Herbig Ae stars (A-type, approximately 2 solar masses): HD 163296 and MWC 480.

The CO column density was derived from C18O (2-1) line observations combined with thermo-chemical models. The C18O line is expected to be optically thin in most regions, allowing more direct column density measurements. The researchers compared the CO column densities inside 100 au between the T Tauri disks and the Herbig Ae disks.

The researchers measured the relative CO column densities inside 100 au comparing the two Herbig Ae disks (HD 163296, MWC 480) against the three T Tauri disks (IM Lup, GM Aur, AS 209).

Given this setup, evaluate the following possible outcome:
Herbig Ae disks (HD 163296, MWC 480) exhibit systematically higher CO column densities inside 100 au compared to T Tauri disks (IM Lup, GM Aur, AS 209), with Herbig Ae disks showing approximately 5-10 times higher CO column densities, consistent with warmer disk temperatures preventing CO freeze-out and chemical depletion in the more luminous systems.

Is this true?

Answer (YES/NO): NO